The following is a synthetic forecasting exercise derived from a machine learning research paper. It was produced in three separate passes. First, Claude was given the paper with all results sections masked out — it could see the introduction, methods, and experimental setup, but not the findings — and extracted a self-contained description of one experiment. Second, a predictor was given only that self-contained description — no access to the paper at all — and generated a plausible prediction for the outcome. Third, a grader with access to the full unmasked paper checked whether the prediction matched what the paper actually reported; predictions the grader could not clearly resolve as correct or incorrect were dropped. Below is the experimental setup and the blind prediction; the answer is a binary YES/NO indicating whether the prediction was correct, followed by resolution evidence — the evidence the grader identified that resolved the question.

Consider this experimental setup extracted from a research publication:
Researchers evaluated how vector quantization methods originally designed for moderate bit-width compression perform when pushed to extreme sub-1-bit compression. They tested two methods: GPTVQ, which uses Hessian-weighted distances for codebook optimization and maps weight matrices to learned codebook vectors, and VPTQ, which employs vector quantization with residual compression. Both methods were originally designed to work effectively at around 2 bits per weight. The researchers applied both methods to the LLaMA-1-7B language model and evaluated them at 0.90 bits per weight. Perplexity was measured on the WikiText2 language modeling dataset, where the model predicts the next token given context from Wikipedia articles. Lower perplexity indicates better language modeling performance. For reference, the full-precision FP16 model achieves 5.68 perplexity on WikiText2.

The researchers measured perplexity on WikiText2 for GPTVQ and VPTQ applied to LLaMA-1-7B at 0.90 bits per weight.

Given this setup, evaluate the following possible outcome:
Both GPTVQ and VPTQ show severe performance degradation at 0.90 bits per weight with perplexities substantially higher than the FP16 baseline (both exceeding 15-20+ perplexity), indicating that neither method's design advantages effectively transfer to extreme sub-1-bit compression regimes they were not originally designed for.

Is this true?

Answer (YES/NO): YES